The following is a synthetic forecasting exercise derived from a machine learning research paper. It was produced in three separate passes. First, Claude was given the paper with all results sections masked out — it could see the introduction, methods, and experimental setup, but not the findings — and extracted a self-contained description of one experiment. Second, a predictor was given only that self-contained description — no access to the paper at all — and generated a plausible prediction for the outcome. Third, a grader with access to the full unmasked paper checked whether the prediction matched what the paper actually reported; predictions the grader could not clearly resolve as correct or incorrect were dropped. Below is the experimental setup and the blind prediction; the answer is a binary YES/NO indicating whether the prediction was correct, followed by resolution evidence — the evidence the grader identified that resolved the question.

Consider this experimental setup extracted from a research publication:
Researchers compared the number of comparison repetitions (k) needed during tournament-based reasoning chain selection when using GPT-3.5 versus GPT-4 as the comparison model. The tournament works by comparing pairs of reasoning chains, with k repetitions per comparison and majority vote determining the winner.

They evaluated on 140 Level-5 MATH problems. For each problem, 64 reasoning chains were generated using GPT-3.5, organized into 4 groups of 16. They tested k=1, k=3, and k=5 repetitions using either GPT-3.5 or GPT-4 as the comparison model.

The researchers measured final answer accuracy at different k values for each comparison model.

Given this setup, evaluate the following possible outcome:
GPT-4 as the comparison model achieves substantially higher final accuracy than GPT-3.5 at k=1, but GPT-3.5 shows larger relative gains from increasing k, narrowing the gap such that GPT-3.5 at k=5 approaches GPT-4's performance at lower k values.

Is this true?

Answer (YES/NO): YES